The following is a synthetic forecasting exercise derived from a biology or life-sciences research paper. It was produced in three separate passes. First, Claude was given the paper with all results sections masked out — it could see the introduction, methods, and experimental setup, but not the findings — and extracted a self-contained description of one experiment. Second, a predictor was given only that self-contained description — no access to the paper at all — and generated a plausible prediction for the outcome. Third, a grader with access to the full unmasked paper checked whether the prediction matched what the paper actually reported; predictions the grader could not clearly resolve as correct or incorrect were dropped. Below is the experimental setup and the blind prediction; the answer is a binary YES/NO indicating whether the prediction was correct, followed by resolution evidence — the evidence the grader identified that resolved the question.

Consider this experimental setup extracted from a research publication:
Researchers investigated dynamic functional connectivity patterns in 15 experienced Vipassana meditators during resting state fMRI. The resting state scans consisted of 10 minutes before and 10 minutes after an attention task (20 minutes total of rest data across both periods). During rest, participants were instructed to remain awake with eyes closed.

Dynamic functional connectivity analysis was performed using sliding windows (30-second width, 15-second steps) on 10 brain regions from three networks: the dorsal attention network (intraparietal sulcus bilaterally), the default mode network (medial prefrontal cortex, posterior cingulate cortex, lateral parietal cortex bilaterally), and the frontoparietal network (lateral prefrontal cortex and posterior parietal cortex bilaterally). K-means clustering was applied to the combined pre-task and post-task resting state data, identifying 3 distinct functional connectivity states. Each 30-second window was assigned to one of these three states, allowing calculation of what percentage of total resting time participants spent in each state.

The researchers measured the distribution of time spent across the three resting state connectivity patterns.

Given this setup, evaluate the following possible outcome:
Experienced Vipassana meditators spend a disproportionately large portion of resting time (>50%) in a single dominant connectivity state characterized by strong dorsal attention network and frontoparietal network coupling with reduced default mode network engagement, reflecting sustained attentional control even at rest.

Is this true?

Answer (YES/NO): NO